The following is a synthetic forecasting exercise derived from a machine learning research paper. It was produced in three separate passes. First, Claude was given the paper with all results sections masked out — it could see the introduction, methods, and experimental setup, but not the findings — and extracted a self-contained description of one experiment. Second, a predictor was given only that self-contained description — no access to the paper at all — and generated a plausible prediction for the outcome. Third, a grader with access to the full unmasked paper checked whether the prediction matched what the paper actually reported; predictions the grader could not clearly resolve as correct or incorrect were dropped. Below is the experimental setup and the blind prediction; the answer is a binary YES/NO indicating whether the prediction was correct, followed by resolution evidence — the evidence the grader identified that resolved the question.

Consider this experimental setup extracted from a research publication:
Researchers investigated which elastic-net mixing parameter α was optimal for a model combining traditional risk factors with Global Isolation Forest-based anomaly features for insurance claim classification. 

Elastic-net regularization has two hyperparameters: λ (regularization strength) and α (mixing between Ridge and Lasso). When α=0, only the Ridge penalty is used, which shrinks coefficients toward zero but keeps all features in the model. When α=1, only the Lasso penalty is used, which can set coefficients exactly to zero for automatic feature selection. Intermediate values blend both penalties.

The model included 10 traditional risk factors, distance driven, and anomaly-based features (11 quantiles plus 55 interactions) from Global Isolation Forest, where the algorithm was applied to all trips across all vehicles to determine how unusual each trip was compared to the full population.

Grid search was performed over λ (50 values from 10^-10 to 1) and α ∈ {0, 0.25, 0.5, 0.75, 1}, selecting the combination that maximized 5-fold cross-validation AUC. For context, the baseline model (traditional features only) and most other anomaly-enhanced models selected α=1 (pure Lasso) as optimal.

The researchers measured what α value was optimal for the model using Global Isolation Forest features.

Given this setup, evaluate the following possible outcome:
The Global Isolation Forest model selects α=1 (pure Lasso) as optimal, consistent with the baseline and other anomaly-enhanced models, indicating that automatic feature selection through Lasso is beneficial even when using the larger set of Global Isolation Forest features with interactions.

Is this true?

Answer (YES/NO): NO